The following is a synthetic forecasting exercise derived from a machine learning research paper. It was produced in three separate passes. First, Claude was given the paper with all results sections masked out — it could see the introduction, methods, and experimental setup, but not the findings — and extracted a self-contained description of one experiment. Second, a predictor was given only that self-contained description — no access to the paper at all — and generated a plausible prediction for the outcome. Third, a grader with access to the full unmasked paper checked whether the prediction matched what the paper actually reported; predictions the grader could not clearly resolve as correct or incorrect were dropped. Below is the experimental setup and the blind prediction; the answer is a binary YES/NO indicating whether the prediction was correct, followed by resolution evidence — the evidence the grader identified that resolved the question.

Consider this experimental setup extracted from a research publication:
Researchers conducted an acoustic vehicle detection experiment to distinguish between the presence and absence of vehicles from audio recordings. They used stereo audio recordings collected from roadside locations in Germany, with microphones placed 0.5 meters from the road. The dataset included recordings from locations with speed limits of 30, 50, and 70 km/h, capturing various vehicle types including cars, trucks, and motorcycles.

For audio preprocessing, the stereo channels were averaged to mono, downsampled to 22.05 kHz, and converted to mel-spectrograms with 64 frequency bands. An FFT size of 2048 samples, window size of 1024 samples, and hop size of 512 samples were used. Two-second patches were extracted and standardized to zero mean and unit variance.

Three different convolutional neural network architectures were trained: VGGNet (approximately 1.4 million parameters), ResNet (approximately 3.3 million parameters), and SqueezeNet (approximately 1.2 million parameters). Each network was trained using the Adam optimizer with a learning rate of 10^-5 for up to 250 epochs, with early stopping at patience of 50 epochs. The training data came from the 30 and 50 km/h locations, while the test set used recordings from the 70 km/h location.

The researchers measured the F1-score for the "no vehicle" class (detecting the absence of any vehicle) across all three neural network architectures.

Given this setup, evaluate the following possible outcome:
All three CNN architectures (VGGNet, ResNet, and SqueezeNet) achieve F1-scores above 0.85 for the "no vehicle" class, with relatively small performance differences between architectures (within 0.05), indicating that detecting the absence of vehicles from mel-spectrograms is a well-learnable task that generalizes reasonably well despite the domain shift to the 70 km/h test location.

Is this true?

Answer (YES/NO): YES